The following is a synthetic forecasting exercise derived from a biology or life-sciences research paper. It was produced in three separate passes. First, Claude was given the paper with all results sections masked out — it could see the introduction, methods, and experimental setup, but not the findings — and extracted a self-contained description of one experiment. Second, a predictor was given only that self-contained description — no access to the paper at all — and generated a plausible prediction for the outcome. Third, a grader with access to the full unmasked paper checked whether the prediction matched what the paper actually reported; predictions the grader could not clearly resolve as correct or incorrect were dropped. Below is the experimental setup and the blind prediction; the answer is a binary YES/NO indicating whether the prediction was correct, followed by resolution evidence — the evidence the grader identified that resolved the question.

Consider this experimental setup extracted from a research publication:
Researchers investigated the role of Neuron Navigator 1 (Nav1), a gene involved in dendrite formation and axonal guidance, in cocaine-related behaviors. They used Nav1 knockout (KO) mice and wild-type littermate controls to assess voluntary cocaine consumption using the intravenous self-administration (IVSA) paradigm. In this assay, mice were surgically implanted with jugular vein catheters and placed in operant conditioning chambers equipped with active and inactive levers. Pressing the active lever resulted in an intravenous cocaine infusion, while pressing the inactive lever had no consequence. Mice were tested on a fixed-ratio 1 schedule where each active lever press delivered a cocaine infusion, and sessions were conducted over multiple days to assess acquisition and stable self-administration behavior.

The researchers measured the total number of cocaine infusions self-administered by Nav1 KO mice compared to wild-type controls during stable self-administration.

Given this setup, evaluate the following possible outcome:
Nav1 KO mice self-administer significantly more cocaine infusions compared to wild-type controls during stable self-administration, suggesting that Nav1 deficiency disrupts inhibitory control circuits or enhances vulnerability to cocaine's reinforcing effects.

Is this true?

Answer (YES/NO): YES